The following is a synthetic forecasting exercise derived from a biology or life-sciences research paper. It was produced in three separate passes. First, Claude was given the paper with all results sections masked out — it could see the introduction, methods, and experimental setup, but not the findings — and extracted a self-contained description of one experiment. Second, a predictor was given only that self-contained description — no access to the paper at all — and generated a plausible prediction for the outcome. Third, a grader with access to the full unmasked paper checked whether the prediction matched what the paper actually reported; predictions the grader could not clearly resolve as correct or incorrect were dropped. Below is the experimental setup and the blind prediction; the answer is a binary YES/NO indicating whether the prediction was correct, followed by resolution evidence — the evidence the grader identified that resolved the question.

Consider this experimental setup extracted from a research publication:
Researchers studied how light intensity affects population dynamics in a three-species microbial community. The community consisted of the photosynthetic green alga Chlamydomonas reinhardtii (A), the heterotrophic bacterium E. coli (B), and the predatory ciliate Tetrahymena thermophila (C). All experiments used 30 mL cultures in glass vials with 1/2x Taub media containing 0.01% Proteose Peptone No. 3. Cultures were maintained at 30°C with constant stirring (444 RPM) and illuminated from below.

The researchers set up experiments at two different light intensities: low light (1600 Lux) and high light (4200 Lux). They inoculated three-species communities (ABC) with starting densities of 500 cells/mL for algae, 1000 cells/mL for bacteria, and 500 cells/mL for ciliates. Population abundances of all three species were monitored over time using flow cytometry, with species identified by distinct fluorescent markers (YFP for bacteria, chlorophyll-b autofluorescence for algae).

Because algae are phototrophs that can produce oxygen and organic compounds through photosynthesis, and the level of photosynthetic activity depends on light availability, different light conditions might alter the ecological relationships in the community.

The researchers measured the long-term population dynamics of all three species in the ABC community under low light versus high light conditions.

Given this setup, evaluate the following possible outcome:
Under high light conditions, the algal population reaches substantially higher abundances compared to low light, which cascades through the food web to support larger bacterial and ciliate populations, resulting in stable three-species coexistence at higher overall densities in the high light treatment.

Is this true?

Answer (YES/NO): NO